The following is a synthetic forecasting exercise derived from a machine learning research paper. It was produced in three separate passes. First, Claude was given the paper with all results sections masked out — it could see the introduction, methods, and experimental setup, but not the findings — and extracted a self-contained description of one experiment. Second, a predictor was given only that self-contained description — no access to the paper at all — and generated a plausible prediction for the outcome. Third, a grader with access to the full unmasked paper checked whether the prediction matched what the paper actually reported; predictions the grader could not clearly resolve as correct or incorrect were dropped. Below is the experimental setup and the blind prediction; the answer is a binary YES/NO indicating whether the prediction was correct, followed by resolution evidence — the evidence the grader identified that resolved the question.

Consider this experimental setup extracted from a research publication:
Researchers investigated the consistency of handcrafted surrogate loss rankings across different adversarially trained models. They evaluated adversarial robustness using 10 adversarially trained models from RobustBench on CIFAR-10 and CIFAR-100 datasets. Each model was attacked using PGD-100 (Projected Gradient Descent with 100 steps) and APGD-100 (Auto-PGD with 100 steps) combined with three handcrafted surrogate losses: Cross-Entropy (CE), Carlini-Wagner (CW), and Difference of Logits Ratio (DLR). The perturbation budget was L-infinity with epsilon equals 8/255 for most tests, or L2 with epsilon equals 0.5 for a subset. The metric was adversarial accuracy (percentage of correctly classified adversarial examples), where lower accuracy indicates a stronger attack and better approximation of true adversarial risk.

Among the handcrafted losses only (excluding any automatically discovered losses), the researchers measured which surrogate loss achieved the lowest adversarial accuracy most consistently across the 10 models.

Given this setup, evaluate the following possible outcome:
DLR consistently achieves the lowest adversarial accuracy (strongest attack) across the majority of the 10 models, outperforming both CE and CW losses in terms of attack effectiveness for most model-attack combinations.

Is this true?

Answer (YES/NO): NO